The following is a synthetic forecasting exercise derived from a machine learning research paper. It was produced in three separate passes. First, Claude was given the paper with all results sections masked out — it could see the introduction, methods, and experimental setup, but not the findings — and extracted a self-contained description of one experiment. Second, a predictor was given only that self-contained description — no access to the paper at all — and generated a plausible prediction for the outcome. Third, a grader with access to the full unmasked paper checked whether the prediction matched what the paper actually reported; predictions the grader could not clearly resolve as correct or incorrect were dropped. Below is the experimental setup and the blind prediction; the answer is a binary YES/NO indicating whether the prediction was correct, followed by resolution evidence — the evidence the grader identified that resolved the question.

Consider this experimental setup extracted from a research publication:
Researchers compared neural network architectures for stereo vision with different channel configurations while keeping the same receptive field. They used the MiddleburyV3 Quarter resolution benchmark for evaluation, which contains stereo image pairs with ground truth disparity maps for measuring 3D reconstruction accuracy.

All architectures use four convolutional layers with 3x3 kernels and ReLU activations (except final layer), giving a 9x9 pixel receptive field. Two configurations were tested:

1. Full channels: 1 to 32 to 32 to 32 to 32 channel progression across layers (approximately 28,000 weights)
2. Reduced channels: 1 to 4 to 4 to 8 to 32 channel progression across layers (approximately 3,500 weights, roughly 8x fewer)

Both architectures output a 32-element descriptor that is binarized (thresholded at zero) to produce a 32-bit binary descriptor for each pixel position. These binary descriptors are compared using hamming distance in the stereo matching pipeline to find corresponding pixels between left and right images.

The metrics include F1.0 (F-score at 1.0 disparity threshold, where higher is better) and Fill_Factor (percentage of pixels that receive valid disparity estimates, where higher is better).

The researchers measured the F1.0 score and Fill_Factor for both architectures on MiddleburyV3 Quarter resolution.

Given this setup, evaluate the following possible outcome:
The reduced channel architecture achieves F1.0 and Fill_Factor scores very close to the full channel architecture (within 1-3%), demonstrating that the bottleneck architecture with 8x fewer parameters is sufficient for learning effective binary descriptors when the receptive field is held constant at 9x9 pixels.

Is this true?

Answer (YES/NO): YES